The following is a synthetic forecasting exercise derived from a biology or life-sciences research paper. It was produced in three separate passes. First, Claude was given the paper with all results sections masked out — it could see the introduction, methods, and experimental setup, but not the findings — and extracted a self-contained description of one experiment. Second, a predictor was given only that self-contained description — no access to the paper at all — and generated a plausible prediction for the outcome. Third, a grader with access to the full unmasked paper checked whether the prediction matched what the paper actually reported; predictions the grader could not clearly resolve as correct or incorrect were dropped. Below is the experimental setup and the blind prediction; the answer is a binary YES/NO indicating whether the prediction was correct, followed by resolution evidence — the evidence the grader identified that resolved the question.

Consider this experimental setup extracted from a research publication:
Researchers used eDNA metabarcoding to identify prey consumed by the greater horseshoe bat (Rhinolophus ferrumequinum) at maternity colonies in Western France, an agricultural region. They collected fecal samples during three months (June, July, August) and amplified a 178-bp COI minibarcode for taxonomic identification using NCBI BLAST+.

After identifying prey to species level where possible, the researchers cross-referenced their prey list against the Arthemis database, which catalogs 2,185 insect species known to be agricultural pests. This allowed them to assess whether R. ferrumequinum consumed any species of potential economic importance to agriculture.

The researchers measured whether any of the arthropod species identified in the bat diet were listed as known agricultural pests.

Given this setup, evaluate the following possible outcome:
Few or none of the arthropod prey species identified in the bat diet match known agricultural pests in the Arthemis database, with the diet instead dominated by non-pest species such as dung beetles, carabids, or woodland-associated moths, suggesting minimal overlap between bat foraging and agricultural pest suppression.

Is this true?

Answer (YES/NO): NO